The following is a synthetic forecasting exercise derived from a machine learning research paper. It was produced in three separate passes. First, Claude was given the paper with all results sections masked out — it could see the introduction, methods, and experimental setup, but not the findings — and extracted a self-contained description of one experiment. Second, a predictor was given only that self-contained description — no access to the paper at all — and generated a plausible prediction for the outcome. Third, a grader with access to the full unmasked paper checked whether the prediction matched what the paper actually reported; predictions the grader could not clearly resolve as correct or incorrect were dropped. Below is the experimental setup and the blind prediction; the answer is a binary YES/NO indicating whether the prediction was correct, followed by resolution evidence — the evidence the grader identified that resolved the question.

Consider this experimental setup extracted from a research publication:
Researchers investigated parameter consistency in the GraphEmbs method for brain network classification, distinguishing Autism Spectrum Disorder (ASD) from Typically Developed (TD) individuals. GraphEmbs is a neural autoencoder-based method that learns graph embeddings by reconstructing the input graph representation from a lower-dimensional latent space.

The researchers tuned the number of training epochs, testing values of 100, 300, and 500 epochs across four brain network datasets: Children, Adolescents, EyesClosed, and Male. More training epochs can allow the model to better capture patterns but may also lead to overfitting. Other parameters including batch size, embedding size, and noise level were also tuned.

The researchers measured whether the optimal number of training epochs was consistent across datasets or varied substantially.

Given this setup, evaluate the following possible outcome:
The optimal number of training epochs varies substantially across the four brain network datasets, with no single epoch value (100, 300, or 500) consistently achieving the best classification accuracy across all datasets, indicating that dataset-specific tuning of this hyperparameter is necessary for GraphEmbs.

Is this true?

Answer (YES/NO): YES